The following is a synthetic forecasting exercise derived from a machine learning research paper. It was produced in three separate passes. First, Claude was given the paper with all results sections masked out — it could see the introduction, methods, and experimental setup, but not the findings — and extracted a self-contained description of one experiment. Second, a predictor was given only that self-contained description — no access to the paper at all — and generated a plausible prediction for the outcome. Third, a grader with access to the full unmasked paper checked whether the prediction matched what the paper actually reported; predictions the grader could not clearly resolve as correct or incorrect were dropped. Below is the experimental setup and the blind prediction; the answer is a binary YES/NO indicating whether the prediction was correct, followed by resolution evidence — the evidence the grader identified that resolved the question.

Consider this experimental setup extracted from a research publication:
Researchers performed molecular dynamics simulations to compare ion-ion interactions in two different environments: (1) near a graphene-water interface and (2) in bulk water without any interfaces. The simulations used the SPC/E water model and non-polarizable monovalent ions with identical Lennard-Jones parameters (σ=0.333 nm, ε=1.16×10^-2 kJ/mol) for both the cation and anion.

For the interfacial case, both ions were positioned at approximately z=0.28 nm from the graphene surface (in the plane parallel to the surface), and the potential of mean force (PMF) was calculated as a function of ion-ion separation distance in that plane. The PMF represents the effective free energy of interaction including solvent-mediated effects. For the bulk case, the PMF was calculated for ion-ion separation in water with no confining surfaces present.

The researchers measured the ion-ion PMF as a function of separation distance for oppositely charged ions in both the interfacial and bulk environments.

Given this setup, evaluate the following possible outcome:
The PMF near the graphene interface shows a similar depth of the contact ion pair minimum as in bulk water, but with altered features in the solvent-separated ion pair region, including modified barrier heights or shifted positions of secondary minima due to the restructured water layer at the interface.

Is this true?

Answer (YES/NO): NO